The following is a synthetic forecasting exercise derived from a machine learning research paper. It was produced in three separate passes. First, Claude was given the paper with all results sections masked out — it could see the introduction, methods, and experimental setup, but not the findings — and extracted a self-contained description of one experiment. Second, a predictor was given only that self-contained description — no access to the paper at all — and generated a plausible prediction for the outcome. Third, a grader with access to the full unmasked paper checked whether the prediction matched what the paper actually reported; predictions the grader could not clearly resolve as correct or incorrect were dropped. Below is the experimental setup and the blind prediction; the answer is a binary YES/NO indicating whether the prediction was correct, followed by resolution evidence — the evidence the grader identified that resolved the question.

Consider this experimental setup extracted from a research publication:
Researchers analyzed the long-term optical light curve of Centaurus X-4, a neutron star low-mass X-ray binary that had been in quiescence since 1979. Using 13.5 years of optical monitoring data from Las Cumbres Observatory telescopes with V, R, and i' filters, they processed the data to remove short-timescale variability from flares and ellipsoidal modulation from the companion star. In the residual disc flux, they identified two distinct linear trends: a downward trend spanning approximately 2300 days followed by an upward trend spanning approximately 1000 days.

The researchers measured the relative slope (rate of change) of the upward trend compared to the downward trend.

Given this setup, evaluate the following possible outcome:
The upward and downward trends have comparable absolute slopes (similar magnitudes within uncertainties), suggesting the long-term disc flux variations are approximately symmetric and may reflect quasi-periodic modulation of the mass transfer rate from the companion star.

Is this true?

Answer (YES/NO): NO